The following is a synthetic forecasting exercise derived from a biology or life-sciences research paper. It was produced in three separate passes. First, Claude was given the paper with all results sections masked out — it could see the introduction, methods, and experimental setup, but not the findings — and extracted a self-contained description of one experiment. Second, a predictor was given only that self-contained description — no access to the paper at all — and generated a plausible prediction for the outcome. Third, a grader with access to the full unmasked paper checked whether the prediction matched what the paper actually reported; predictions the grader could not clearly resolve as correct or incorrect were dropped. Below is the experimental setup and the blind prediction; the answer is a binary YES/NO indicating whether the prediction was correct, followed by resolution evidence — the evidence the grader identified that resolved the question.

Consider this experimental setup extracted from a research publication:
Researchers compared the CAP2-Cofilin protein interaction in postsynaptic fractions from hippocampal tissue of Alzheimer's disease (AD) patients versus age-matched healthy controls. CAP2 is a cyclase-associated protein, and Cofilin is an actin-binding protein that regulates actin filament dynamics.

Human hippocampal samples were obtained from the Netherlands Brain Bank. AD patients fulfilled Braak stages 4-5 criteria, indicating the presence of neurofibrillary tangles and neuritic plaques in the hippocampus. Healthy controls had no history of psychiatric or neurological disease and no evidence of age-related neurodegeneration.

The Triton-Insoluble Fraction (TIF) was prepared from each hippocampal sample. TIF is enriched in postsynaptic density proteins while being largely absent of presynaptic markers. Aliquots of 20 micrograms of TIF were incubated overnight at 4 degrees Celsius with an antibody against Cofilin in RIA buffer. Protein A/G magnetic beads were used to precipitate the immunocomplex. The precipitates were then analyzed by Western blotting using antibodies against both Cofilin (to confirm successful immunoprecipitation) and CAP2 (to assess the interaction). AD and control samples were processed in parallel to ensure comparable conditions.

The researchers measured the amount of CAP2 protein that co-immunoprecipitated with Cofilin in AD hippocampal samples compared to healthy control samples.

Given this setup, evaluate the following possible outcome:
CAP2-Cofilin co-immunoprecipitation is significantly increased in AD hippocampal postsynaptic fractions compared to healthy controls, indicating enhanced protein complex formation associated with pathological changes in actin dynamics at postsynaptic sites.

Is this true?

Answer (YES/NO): NO